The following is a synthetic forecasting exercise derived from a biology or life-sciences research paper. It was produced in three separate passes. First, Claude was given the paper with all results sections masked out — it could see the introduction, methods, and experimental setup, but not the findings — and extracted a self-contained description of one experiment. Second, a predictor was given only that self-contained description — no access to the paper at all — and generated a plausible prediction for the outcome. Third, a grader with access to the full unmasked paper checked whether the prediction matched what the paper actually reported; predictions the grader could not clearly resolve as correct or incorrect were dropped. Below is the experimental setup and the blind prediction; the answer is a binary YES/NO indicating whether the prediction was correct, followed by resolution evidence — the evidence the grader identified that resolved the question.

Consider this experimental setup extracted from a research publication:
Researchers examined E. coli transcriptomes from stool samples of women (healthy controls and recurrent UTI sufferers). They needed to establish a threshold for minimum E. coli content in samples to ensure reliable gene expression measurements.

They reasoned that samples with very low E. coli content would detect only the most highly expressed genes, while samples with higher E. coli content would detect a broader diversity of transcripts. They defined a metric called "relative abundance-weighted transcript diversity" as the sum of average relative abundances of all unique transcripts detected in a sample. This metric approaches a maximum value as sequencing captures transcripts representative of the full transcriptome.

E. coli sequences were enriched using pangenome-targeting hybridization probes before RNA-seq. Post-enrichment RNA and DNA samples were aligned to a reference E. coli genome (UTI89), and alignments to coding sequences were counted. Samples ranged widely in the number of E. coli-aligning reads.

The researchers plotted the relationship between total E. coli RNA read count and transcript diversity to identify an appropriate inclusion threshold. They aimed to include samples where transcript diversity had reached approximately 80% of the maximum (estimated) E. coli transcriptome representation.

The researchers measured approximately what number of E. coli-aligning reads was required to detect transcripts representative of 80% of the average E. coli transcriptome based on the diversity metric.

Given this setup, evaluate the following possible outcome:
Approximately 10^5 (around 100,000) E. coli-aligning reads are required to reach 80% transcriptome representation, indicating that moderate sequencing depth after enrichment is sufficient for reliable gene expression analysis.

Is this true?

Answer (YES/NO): NO